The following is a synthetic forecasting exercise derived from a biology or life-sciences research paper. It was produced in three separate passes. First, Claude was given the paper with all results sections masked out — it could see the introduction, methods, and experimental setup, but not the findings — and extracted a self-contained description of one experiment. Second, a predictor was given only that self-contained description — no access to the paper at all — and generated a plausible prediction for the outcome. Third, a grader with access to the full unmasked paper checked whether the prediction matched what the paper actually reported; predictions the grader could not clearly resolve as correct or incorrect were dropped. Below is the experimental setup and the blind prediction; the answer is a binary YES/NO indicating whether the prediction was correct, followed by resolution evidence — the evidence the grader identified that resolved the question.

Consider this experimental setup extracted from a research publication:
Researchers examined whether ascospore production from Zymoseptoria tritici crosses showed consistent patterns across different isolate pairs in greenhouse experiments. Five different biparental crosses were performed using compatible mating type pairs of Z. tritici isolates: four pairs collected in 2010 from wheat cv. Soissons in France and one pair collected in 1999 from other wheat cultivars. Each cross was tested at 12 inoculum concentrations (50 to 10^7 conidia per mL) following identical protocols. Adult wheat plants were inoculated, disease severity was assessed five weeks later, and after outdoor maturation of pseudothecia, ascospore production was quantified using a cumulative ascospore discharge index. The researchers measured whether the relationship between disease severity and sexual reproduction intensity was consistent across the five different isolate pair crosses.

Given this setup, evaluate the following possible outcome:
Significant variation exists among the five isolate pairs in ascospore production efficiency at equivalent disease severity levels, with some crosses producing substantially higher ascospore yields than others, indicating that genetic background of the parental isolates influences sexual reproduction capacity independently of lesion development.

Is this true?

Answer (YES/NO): NO